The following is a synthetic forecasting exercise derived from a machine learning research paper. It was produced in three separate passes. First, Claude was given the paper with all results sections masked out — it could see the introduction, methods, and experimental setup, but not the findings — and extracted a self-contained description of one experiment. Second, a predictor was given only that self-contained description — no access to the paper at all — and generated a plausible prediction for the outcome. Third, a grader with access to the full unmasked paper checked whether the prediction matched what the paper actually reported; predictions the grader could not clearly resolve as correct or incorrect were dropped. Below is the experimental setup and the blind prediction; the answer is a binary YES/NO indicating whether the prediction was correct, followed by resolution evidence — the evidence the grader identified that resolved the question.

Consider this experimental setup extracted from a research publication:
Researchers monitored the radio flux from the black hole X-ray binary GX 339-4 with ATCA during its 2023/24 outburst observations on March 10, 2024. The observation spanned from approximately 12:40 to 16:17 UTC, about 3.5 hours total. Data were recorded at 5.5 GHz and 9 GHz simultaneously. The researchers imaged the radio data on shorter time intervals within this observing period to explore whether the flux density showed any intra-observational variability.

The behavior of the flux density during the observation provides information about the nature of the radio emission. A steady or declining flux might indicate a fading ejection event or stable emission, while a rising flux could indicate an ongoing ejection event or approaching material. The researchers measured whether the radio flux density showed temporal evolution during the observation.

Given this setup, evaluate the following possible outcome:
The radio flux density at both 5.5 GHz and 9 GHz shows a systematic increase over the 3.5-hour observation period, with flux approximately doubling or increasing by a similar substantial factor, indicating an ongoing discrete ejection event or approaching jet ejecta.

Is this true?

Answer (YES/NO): NO